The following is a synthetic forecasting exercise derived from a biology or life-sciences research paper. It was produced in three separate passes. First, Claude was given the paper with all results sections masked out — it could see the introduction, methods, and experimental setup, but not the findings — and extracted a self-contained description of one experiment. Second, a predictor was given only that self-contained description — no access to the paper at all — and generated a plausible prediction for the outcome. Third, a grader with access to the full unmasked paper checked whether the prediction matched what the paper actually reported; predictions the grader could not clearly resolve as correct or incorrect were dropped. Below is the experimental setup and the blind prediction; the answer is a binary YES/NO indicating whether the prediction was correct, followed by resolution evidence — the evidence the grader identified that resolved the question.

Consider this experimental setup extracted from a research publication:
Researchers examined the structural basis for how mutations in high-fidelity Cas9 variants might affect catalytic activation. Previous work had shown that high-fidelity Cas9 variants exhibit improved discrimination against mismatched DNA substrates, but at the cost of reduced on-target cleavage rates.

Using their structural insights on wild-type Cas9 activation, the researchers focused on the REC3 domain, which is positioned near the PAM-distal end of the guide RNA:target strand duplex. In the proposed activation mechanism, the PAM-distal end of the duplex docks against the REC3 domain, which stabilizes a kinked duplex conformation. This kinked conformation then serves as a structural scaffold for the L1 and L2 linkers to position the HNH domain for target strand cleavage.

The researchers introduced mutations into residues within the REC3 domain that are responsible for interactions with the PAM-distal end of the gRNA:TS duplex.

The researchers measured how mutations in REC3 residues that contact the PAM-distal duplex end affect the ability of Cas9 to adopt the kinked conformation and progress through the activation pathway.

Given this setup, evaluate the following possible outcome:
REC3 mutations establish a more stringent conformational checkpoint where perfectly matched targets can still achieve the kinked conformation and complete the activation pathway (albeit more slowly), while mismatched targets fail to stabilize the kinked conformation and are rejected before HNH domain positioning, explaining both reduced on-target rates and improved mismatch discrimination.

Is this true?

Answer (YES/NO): YES